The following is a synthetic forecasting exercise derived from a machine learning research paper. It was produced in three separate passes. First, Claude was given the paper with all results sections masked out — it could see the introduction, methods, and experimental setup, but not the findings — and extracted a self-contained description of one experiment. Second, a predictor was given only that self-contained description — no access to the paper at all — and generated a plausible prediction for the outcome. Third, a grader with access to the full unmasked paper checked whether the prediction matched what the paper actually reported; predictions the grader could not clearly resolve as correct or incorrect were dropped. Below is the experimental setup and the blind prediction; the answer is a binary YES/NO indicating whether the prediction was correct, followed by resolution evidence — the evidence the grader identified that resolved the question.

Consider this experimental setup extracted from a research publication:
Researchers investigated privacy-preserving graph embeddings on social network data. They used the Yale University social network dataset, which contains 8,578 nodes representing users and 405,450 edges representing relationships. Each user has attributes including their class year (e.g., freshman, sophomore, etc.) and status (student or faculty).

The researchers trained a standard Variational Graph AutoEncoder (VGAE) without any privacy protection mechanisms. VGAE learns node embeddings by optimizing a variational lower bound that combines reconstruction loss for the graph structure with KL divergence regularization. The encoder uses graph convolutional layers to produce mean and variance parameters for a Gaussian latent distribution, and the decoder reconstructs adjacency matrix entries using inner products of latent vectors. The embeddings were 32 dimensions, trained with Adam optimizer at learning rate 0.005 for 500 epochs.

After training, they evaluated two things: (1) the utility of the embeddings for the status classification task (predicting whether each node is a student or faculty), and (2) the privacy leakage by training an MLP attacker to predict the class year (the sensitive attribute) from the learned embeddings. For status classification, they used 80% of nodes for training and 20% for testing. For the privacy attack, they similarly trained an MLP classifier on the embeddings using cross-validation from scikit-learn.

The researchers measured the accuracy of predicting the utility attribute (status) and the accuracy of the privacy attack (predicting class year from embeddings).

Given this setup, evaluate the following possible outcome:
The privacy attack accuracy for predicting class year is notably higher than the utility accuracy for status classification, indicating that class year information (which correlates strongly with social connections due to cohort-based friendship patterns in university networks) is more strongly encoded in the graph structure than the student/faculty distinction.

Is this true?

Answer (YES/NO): NO